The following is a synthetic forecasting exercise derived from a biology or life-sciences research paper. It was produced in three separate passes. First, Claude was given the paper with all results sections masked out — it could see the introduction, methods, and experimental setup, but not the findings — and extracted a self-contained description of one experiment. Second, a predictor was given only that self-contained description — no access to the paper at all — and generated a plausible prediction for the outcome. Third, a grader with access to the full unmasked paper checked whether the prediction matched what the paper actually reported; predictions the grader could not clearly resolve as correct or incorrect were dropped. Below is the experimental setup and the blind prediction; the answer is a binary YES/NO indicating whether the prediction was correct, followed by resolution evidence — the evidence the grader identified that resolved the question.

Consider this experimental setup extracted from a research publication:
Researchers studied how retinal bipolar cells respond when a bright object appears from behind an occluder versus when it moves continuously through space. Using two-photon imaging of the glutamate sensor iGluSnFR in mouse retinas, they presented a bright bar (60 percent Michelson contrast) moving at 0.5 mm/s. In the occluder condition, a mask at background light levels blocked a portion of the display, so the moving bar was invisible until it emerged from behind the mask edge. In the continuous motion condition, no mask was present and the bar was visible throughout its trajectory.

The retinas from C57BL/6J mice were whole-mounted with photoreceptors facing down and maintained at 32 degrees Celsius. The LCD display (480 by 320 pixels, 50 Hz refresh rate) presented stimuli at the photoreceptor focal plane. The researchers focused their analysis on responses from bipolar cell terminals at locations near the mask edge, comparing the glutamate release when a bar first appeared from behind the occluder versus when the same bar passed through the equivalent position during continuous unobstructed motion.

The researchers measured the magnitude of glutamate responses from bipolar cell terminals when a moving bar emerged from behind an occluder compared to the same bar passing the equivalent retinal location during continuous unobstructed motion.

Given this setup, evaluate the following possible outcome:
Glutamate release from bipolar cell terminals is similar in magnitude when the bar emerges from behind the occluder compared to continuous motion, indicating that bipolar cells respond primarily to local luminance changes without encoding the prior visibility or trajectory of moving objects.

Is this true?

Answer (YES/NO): NO